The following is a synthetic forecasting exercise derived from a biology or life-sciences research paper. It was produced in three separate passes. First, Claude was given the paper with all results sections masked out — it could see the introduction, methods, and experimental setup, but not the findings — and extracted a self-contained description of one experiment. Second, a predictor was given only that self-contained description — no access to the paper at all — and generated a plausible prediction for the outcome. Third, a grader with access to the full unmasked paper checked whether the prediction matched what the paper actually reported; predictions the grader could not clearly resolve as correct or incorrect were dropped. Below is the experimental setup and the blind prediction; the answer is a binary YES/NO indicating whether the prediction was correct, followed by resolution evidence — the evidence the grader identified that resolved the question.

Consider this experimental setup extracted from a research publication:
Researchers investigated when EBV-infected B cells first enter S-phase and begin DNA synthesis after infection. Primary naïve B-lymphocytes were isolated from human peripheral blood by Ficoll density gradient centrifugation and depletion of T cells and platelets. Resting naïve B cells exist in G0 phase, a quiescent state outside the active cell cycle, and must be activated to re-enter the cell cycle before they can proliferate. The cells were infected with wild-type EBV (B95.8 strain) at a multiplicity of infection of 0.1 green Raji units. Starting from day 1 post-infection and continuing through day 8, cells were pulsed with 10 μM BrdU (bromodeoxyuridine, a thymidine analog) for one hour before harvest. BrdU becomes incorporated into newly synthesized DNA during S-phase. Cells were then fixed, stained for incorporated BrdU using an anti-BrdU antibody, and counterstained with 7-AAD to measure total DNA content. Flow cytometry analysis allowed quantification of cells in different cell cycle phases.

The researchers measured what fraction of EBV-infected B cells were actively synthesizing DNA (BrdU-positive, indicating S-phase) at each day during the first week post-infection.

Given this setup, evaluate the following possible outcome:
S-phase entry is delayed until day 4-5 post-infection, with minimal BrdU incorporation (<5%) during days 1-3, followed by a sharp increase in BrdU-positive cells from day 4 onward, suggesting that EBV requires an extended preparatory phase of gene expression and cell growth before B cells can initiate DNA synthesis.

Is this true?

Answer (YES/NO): NO